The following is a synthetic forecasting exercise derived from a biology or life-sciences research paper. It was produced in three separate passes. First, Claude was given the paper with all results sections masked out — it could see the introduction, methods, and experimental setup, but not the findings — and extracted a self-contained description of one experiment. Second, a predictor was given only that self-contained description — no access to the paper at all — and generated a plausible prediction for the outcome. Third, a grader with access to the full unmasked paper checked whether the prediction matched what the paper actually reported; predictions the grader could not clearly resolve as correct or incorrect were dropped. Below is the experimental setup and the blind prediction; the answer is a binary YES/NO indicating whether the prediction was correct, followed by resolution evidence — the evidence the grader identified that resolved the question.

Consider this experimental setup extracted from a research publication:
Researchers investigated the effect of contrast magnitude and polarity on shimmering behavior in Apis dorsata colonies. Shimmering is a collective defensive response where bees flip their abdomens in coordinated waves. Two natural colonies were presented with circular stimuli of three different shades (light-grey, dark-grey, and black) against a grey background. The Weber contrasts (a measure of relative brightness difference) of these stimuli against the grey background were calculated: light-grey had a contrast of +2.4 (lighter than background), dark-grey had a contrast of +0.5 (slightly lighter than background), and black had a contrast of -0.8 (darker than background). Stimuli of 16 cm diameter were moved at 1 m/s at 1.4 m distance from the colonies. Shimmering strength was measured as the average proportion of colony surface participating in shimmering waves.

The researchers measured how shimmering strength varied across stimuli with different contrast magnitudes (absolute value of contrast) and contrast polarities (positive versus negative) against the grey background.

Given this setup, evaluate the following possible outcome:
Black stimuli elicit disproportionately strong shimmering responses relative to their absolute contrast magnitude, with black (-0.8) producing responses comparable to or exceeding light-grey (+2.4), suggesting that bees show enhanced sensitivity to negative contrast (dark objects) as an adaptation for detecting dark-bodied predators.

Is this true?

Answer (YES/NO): YES